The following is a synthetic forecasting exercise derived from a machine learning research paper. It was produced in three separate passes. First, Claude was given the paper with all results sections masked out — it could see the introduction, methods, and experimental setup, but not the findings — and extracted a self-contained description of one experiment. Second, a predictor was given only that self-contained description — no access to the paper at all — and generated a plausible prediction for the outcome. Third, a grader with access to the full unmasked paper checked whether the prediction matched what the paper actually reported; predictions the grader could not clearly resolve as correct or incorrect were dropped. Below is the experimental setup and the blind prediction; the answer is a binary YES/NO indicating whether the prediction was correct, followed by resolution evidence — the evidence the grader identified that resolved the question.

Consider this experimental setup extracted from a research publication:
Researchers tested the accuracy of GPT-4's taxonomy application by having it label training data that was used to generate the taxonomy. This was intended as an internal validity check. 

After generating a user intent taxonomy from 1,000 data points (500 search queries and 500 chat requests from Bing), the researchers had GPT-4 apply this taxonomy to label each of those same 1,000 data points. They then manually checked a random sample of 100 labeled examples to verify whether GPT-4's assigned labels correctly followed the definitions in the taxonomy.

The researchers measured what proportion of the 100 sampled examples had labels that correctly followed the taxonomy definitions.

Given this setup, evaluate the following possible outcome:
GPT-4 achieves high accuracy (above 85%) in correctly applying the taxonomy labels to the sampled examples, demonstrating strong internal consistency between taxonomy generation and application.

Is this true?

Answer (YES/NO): YES